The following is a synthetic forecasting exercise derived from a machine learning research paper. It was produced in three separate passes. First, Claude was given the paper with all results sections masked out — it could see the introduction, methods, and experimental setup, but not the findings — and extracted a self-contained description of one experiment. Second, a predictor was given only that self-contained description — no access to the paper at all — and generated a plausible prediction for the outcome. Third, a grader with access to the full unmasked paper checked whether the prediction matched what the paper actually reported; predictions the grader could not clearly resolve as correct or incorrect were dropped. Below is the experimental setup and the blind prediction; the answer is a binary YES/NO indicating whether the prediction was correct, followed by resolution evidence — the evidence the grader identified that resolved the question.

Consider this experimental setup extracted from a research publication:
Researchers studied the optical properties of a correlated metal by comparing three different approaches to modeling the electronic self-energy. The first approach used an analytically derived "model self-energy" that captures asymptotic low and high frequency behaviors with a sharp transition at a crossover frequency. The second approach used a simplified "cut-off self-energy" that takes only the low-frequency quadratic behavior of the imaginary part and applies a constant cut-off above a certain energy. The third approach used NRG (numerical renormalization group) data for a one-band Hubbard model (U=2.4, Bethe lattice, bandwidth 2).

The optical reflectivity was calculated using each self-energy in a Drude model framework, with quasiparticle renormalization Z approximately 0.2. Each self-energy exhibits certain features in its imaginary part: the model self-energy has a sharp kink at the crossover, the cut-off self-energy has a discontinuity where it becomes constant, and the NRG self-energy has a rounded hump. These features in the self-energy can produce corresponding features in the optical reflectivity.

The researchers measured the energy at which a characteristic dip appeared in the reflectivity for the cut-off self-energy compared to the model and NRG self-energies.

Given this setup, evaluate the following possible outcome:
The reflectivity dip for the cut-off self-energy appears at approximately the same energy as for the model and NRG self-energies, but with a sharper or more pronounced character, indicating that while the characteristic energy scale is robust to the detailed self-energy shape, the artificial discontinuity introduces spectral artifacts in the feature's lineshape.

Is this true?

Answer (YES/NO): NO